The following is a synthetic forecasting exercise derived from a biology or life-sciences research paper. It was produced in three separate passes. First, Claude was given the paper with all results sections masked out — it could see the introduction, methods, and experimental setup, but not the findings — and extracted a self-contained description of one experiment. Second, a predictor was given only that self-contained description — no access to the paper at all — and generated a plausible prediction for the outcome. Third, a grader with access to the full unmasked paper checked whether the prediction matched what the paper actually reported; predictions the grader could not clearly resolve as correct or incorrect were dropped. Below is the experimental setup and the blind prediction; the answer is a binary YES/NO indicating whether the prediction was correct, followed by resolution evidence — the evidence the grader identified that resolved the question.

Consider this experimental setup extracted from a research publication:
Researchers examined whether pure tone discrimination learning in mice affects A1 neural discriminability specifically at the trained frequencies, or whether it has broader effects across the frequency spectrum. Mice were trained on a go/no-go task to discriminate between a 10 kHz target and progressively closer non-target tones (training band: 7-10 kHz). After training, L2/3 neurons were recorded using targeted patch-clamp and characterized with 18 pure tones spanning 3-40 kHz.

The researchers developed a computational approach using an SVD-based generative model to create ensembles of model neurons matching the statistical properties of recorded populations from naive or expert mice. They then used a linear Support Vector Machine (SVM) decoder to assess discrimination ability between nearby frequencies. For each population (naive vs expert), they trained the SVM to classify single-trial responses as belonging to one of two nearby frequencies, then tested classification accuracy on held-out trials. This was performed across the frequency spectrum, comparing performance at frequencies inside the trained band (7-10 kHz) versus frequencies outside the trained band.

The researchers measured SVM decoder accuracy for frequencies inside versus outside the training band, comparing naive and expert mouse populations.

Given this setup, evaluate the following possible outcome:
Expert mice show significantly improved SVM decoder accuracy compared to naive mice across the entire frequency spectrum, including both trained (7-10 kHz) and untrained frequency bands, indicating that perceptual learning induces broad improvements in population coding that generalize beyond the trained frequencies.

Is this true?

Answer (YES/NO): NO